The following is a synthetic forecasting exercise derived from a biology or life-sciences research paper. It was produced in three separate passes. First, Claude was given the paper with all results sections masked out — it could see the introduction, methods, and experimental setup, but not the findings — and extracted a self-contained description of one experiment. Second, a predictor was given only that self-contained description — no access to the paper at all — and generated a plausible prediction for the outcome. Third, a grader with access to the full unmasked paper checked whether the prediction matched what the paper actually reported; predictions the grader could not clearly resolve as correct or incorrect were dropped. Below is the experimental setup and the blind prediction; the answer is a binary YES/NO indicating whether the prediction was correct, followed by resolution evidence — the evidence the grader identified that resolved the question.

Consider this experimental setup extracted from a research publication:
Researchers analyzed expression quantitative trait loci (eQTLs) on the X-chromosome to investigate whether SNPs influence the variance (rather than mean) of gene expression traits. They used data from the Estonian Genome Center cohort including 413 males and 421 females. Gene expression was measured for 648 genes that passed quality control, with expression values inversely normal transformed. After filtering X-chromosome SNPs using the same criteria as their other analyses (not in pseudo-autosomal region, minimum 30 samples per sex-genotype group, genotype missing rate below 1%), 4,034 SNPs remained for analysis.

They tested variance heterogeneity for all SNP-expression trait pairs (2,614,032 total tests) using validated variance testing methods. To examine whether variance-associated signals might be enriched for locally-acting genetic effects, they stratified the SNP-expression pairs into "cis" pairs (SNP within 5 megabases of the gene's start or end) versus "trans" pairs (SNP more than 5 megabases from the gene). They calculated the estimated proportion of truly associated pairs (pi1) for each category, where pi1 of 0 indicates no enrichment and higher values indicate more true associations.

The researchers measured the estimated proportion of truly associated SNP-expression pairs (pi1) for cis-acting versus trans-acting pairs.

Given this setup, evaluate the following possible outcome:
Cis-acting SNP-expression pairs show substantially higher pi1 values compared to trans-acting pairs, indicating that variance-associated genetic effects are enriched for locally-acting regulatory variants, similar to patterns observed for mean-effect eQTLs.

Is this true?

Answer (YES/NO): NO